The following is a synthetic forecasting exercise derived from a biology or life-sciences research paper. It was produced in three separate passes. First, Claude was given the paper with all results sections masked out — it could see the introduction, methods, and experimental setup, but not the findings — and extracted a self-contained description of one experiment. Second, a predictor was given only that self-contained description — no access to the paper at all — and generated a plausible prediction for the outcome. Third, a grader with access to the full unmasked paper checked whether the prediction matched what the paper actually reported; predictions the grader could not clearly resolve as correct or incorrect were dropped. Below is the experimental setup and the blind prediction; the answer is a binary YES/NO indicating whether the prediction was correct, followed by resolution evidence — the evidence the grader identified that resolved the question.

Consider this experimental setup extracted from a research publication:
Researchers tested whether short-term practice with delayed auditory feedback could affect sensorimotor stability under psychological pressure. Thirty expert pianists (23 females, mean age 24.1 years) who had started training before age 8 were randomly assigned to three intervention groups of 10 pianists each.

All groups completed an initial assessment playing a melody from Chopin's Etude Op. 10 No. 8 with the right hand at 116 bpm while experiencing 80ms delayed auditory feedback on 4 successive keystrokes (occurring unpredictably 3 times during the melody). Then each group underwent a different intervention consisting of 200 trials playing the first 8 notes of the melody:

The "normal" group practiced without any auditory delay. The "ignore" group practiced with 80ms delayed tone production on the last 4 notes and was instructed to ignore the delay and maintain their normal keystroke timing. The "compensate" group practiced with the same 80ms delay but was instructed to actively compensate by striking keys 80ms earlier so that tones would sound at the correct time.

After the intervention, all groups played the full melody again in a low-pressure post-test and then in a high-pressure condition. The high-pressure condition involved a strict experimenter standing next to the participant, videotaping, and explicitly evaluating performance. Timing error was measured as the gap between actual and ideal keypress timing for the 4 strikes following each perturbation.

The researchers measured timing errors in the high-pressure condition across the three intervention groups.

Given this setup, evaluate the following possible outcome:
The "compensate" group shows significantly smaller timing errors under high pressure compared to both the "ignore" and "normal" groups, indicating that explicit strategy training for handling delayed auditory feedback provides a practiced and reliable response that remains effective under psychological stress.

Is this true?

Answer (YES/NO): NO